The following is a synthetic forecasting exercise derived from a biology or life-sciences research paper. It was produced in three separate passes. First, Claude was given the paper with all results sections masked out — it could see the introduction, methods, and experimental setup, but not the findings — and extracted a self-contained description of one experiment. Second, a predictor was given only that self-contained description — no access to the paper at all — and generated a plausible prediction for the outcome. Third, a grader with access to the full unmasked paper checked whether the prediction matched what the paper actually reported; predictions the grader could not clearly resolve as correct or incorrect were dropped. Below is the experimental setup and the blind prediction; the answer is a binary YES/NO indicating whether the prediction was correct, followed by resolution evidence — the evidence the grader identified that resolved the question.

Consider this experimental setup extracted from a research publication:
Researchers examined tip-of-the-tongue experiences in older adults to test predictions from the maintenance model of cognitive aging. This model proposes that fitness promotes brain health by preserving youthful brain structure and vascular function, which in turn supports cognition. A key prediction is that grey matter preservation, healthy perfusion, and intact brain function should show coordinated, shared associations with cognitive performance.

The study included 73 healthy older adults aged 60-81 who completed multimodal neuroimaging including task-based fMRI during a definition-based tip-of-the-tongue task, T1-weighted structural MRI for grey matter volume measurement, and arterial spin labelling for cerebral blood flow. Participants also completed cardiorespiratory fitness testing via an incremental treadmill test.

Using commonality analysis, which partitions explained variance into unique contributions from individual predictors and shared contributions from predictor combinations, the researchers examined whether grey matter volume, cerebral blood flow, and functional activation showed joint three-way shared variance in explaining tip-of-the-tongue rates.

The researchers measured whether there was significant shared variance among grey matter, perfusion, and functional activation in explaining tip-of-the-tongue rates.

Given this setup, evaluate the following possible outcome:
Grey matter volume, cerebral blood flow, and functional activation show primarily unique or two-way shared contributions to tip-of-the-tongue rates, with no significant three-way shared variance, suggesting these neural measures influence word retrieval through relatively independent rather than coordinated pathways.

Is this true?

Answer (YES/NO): YES